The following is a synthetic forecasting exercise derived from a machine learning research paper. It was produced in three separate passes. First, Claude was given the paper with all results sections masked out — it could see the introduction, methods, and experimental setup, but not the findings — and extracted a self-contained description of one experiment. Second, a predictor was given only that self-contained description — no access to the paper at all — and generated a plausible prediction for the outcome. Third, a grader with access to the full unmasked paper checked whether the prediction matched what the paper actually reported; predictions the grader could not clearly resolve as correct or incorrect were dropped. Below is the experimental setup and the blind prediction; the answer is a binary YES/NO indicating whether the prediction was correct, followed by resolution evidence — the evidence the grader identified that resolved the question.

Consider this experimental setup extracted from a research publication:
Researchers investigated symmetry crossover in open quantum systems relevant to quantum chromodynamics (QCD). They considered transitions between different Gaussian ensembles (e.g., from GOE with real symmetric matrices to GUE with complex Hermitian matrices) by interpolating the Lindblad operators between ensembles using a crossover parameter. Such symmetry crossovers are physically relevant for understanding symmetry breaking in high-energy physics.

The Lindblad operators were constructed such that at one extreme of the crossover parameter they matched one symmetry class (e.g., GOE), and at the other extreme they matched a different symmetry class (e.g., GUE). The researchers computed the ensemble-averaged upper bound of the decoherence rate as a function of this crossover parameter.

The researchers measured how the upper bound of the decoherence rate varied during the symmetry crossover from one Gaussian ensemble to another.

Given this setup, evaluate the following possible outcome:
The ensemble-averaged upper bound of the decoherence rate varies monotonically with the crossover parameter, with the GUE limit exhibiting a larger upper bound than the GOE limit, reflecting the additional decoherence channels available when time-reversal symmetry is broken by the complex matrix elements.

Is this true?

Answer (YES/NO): NO